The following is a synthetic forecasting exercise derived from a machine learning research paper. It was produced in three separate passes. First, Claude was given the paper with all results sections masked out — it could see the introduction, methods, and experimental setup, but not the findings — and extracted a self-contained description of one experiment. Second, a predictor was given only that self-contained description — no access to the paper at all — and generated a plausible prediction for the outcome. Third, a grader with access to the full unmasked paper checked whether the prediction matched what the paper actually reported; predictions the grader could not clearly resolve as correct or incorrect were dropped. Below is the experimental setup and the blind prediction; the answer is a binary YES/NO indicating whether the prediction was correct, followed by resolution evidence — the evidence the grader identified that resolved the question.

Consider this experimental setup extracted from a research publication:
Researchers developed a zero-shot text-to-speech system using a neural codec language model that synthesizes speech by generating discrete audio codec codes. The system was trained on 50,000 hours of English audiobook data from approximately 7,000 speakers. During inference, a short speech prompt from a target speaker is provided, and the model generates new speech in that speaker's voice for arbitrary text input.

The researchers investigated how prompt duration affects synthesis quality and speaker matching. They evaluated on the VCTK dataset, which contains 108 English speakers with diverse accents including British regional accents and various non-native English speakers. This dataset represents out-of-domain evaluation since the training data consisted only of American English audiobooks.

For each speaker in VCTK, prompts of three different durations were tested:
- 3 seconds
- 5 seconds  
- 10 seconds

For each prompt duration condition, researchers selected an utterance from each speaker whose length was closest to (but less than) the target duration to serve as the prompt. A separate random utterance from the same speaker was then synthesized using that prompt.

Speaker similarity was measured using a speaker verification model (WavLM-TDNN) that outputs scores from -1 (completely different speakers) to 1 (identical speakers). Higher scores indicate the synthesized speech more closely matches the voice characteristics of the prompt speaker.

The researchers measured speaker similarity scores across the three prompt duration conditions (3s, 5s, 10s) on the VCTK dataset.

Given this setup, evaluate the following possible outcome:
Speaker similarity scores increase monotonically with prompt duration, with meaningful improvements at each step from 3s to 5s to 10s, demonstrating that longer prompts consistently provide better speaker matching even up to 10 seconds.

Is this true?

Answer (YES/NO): YES